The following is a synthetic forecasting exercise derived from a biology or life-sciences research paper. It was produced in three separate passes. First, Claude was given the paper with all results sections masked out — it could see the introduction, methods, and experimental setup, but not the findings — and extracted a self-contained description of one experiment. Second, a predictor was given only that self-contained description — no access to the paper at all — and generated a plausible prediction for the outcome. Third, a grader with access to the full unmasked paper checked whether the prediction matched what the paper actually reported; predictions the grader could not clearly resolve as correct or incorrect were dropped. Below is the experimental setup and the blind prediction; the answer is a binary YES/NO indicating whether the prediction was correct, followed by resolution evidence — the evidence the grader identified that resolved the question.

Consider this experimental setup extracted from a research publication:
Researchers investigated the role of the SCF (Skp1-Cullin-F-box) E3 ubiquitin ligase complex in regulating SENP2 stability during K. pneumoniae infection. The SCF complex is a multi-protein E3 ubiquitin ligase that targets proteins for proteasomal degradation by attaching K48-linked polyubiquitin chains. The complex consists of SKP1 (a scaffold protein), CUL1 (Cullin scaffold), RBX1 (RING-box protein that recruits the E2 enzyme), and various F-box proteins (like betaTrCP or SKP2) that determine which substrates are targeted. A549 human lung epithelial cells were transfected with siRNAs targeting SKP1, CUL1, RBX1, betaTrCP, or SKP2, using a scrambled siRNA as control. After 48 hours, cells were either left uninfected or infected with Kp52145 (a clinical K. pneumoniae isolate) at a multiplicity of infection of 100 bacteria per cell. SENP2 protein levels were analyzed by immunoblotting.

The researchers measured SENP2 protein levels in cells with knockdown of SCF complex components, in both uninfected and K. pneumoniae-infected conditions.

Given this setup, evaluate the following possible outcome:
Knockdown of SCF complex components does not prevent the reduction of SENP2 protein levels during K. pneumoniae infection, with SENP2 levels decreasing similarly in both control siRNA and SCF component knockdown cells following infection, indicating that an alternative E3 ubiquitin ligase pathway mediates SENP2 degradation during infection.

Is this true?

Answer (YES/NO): NO